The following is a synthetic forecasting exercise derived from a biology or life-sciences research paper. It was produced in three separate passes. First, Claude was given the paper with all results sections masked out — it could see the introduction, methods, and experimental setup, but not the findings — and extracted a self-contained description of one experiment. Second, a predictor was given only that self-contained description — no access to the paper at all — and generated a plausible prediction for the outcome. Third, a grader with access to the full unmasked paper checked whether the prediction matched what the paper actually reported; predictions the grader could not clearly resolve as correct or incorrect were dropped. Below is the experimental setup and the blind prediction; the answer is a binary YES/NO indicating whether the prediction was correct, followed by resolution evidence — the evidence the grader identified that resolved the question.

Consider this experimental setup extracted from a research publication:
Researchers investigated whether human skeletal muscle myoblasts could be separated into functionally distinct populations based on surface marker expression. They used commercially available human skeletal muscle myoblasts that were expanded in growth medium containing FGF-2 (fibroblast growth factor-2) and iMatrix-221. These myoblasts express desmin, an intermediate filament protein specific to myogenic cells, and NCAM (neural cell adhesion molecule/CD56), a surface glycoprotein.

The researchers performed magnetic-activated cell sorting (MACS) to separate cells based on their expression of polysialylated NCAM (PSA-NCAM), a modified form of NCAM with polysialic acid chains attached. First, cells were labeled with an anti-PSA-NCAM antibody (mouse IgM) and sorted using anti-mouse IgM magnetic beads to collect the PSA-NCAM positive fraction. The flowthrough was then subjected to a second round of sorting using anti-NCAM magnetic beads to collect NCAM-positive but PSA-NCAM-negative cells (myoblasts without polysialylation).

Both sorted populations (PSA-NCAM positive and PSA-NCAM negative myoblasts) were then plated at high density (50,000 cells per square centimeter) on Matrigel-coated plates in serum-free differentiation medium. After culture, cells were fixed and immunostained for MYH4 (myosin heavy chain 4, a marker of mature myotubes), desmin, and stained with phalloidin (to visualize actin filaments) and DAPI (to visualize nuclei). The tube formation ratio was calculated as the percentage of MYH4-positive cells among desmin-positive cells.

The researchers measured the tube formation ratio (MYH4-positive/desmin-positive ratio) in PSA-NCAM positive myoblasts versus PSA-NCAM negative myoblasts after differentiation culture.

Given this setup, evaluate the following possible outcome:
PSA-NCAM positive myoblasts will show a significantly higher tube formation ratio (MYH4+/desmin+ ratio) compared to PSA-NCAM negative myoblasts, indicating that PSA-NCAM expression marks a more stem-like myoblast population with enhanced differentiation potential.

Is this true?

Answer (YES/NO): NO